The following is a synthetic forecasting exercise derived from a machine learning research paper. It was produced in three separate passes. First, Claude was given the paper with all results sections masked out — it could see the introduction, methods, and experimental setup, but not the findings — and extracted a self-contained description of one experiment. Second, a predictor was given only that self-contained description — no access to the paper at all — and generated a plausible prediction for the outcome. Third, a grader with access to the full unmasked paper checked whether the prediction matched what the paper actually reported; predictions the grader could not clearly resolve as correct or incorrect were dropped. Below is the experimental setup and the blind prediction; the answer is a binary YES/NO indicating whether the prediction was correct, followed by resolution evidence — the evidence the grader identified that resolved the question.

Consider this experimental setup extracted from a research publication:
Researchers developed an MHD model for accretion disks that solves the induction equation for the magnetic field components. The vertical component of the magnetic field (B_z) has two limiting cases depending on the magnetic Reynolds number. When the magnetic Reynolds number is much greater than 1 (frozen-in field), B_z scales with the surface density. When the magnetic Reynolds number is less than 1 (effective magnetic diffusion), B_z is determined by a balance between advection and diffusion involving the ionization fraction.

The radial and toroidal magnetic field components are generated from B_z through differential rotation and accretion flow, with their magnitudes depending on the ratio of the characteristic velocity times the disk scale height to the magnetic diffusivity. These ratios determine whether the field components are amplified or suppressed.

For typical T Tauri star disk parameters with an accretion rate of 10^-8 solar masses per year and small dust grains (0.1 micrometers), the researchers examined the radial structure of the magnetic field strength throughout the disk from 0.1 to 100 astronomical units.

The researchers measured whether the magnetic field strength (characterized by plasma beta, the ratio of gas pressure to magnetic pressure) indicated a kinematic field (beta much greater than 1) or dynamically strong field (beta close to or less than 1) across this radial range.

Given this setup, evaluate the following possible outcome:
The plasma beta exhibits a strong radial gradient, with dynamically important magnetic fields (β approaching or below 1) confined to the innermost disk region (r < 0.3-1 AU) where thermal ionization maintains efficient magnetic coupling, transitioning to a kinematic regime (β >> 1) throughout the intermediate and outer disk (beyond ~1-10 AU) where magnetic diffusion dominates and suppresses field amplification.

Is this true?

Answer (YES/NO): NO